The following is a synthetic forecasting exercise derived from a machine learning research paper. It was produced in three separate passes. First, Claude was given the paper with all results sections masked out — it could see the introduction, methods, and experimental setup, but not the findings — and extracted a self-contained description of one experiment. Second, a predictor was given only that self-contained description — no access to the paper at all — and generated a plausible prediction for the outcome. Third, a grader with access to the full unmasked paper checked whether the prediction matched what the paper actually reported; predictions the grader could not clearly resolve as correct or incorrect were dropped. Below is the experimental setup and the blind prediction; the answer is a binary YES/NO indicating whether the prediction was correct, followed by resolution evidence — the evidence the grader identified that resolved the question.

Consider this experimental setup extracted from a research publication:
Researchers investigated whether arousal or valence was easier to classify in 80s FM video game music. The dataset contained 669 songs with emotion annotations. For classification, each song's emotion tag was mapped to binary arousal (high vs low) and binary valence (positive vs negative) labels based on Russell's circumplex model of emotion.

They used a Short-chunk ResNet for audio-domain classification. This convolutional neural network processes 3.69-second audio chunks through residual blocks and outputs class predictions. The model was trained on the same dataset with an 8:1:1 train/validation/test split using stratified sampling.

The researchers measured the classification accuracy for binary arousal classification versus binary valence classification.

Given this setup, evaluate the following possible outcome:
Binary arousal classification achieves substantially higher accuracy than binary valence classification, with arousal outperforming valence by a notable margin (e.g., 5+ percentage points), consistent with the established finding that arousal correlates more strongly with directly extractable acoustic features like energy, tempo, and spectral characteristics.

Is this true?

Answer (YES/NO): YES